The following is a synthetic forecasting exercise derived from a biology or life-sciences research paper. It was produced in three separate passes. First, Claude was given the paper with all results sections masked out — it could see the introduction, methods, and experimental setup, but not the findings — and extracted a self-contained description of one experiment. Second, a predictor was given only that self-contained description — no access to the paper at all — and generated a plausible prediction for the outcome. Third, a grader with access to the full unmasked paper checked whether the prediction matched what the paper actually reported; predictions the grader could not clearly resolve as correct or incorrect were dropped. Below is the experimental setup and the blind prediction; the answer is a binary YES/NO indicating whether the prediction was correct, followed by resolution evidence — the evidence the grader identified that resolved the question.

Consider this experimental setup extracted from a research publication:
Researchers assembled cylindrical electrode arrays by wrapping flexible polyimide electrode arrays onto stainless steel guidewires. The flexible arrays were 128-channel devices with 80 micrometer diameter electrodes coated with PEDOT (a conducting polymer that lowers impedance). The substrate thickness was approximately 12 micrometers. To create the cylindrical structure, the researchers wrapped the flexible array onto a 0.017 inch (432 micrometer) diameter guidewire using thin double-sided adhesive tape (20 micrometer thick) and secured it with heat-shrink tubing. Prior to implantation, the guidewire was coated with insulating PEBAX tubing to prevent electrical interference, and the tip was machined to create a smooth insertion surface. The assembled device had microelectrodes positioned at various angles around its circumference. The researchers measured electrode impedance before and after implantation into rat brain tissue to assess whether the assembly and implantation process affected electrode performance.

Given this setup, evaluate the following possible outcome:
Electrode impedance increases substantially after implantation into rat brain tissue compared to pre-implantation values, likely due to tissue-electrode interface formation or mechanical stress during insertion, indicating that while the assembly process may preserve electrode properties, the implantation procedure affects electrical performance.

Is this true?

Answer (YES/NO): YES